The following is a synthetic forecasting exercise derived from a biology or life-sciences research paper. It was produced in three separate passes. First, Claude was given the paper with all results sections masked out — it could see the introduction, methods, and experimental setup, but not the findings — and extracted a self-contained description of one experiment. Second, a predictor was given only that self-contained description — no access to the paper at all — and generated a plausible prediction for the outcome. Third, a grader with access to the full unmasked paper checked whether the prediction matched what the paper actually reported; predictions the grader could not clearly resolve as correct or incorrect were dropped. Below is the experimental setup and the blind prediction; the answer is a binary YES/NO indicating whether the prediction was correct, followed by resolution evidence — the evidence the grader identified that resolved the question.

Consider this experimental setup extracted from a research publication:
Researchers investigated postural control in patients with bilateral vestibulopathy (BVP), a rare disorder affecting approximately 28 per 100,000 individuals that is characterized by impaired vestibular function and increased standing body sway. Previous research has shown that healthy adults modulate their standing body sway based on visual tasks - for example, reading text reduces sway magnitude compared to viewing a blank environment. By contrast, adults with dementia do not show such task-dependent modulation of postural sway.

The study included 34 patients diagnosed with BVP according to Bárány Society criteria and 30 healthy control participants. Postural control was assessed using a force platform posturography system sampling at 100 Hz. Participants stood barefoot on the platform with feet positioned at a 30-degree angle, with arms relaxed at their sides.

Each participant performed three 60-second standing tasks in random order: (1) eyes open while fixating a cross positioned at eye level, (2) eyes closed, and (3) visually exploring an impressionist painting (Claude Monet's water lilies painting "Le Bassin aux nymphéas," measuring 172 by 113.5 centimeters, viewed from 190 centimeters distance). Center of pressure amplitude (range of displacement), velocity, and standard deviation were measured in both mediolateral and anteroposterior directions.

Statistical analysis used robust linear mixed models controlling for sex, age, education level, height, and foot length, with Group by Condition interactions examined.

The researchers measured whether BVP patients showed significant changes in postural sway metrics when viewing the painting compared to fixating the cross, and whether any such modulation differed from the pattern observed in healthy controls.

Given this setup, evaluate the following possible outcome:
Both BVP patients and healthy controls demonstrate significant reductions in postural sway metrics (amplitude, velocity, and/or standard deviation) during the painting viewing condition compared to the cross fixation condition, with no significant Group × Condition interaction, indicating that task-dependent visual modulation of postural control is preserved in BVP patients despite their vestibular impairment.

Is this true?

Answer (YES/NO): NO